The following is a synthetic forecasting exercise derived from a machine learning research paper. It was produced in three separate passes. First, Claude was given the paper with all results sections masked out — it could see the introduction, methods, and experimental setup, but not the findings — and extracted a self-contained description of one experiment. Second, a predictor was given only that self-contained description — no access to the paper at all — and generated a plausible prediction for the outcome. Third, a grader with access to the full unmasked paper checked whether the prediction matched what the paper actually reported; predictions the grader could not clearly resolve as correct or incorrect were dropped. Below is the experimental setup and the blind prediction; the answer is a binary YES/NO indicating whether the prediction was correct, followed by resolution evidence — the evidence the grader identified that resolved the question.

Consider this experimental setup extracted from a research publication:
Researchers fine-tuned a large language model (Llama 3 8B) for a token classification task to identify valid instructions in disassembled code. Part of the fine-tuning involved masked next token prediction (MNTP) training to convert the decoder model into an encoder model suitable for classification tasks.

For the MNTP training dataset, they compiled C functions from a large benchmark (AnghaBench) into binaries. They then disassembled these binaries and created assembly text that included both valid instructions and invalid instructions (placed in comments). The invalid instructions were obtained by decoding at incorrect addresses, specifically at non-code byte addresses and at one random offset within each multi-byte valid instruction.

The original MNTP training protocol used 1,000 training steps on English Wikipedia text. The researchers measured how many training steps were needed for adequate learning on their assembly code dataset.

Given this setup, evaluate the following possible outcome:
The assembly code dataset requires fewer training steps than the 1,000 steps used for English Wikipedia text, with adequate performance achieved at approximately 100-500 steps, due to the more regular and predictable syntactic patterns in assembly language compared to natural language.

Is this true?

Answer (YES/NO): NO